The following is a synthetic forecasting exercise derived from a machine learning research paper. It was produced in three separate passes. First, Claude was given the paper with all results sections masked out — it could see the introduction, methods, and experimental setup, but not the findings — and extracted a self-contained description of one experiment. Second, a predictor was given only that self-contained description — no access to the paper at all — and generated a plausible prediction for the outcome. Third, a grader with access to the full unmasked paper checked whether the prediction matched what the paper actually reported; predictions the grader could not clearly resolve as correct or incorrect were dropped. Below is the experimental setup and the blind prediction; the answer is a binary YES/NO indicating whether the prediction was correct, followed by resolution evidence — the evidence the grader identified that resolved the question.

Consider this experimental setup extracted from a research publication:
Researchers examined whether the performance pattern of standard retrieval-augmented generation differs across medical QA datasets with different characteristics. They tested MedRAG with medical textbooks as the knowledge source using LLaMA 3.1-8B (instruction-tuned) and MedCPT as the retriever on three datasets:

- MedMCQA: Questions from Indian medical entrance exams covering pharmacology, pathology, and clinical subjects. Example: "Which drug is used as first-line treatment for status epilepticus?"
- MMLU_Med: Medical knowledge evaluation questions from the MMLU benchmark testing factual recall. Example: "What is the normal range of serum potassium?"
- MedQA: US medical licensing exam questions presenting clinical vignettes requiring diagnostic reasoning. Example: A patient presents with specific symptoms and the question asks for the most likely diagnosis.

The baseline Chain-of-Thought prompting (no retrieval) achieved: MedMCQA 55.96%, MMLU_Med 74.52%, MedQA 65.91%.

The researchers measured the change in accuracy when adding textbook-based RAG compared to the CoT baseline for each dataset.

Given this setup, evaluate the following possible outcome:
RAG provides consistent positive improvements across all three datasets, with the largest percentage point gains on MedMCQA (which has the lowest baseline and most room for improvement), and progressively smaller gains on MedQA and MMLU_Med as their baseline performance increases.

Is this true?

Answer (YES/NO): NO